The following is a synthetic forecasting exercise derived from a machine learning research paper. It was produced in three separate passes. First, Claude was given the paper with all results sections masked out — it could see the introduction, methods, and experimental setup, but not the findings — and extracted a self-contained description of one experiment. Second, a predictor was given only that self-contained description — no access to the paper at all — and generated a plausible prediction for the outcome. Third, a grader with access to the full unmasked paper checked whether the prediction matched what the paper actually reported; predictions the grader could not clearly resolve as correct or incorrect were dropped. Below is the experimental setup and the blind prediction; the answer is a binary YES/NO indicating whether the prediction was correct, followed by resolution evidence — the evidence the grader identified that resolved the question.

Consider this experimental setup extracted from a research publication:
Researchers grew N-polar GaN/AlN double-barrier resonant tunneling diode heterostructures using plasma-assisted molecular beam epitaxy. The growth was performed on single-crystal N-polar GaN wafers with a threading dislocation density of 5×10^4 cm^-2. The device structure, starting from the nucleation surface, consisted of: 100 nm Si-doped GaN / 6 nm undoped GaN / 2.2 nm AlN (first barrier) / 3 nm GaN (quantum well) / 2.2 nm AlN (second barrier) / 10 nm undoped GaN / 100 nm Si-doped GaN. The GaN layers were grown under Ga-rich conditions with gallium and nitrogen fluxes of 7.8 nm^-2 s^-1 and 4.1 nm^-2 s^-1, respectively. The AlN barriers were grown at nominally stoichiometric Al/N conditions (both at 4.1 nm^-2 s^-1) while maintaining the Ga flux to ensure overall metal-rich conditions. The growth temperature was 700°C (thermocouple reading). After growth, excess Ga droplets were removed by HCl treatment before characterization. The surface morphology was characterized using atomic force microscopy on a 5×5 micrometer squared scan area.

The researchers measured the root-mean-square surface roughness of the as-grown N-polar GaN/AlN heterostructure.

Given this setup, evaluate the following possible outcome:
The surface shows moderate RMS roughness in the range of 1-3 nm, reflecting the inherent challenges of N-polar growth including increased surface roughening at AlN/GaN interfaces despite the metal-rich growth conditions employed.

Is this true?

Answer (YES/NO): NO